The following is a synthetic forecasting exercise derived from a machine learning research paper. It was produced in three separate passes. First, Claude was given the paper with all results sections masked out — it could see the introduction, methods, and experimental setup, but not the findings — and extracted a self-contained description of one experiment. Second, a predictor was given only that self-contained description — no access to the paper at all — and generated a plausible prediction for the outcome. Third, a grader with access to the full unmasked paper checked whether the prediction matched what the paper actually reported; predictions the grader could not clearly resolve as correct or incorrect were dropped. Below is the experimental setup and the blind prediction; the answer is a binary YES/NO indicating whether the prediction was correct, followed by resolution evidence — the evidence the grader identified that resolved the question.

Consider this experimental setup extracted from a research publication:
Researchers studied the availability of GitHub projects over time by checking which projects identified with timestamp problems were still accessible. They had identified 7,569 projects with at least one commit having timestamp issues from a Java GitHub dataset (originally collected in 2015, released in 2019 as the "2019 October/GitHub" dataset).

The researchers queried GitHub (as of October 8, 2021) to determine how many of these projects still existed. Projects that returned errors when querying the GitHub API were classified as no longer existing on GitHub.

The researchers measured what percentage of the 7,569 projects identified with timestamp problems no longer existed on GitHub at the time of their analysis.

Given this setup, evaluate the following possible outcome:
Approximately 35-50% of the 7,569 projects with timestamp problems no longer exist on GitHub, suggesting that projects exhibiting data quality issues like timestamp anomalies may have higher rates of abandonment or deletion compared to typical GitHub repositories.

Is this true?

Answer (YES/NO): NO